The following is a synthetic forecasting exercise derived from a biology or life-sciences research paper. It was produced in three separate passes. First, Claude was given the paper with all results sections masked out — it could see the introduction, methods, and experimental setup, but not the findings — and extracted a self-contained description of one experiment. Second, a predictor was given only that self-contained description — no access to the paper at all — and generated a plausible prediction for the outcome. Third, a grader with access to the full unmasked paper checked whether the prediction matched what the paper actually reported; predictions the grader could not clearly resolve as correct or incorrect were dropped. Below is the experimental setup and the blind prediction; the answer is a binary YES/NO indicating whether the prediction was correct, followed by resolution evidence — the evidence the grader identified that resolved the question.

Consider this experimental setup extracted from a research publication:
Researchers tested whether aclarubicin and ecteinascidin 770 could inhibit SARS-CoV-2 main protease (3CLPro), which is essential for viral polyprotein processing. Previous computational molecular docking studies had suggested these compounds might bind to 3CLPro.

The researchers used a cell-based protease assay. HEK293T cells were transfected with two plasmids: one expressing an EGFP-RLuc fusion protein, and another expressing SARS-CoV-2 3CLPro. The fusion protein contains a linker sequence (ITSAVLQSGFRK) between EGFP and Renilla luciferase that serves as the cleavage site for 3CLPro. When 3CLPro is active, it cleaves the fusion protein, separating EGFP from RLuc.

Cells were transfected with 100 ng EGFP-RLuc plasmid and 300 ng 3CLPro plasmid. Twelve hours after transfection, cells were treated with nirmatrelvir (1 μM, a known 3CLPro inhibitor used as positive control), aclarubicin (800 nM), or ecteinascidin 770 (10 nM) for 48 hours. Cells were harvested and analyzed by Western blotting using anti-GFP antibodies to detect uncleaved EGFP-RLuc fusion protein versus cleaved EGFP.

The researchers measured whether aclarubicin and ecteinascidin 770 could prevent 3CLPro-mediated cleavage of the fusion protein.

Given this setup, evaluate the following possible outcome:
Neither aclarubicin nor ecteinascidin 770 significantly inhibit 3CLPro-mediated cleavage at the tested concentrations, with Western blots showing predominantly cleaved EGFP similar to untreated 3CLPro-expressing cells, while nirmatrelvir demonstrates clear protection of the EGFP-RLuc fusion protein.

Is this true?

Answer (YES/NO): YES